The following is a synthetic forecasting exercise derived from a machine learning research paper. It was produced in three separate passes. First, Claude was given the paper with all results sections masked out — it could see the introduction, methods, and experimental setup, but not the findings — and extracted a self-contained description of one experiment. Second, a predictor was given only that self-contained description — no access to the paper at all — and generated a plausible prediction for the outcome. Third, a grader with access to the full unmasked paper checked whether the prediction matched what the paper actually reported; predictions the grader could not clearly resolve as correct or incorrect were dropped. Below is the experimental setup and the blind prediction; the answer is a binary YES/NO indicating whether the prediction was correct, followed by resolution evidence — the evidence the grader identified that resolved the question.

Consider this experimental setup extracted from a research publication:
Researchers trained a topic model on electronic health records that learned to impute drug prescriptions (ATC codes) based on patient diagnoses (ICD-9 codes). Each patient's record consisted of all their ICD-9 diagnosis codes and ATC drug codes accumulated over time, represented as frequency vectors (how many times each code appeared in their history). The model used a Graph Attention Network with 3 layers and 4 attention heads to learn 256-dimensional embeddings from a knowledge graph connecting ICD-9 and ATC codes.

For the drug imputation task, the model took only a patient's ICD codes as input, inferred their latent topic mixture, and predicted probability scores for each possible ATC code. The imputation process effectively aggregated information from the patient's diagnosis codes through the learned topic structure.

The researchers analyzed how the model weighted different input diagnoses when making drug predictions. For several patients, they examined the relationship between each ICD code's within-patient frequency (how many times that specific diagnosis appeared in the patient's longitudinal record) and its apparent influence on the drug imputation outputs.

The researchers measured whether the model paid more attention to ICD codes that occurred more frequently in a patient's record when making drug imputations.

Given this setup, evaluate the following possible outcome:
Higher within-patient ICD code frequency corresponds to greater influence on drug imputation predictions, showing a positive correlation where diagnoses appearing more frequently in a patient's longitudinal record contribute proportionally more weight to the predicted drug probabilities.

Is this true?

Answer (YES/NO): YES